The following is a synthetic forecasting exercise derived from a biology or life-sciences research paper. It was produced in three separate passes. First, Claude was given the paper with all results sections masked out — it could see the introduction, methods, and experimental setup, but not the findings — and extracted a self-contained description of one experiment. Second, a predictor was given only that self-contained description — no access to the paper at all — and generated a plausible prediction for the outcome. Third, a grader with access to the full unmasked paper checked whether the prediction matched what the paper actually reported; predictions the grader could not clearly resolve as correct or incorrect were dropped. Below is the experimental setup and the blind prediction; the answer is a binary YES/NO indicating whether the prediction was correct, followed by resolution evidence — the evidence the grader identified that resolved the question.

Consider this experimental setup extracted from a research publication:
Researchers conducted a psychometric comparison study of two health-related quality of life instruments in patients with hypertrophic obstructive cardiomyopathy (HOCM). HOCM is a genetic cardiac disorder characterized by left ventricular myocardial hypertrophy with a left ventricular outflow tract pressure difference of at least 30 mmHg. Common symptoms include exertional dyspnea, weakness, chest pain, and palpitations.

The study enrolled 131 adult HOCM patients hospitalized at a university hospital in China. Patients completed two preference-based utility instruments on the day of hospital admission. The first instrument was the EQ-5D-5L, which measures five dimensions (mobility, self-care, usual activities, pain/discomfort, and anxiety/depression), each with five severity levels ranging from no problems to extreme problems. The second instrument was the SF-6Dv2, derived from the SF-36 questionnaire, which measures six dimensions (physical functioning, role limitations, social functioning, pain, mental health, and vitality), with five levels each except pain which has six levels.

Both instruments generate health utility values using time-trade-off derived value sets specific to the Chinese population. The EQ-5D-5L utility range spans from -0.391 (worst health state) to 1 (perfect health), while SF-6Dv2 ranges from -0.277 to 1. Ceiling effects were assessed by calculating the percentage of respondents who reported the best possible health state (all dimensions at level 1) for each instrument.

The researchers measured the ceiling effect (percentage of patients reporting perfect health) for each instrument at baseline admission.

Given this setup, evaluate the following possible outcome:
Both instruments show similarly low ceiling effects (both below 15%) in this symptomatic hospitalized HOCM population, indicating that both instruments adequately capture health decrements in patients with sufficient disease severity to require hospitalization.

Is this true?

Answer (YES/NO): YES